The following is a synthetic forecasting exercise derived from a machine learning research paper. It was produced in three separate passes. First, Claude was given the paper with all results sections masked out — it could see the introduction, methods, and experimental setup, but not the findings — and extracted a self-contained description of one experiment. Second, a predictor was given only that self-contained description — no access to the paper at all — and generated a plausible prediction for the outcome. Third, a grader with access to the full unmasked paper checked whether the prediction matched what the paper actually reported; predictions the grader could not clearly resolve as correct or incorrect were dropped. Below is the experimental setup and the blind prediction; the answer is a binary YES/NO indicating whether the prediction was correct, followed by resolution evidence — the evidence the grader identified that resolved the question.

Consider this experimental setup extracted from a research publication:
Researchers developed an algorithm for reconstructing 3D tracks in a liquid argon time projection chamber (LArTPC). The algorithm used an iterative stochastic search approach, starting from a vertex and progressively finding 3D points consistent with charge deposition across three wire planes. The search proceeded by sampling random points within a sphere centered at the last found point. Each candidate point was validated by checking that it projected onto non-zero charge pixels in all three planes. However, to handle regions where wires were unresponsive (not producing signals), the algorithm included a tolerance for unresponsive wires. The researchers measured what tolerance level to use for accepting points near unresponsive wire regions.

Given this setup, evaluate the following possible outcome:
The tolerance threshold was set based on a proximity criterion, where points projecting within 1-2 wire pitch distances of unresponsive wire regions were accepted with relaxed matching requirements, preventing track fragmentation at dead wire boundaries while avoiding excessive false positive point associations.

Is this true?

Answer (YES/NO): NO